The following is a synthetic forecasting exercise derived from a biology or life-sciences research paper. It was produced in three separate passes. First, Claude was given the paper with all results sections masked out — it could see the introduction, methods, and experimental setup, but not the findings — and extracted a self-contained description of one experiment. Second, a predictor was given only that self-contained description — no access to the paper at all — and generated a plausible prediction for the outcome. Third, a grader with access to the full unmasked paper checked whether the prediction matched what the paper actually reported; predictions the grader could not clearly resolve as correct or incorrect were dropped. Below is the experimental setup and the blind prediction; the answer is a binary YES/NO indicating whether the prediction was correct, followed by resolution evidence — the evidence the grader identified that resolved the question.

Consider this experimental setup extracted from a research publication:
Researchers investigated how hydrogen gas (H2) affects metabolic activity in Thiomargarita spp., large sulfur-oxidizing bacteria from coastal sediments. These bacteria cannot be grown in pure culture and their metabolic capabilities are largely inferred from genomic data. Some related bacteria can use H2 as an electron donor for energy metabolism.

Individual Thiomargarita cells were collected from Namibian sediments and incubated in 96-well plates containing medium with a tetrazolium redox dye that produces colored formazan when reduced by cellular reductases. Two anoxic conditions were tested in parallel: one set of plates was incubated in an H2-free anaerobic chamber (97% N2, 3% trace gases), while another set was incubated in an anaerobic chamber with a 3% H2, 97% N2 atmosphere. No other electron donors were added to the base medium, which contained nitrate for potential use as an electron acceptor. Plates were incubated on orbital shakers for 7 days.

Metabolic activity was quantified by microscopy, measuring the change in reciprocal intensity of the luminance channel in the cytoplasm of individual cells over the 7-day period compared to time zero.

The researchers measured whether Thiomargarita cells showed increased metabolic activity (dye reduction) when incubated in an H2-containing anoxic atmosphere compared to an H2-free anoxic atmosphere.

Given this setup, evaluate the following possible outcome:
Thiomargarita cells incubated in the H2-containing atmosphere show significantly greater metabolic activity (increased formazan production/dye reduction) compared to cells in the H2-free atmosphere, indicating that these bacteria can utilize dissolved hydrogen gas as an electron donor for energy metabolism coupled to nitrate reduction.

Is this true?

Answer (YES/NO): YES